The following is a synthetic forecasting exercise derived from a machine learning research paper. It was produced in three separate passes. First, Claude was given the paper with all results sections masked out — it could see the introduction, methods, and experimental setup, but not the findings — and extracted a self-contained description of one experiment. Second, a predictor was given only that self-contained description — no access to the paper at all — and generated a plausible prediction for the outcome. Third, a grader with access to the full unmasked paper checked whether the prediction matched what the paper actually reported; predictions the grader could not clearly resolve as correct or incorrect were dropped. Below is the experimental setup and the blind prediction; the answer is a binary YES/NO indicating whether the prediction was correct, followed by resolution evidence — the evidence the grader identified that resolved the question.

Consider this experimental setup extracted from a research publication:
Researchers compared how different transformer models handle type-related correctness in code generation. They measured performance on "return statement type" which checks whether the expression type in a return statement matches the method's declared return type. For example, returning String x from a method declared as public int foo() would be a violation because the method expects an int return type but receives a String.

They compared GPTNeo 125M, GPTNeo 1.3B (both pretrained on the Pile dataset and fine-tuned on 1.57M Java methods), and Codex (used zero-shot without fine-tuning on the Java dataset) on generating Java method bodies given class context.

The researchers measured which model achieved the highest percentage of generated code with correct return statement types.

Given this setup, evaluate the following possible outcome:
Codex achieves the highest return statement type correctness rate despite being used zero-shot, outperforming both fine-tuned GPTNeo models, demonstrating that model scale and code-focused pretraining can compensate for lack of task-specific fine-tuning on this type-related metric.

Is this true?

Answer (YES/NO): YES